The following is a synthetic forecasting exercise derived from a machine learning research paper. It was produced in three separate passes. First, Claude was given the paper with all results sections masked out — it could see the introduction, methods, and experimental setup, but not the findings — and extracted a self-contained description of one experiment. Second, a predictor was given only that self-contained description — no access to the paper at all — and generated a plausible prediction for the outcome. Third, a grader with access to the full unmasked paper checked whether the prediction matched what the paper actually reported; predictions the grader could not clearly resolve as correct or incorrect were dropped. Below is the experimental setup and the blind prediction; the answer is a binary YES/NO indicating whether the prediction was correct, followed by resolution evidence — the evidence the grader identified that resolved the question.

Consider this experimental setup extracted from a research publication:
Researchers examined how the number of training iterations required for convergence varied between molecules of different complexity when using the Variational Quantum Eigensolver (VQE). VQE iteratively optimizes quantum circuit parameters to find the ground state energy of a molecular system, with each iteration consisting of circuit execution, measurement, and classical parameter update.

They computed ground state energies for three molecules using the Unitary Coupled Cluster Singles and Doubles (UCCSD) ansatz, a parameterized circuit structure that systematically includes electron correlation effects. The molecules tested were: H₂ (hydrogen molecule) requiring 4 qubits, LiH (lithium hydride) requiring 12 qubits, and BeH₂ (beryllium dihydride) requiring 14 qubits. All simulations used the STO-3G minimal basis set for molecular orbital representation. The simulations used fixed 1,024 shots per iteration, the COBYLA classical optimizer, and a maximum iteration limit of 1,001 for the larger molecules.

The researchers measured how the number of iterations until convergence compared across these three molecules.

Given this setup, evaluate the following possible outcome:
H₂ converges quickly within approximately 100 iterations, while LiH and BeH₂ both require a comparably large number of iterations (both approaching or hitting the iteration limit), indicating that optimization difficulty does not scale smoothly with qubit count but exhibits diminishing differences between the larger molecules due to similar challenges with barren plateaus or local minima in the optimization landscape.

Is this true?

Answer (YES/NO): NO